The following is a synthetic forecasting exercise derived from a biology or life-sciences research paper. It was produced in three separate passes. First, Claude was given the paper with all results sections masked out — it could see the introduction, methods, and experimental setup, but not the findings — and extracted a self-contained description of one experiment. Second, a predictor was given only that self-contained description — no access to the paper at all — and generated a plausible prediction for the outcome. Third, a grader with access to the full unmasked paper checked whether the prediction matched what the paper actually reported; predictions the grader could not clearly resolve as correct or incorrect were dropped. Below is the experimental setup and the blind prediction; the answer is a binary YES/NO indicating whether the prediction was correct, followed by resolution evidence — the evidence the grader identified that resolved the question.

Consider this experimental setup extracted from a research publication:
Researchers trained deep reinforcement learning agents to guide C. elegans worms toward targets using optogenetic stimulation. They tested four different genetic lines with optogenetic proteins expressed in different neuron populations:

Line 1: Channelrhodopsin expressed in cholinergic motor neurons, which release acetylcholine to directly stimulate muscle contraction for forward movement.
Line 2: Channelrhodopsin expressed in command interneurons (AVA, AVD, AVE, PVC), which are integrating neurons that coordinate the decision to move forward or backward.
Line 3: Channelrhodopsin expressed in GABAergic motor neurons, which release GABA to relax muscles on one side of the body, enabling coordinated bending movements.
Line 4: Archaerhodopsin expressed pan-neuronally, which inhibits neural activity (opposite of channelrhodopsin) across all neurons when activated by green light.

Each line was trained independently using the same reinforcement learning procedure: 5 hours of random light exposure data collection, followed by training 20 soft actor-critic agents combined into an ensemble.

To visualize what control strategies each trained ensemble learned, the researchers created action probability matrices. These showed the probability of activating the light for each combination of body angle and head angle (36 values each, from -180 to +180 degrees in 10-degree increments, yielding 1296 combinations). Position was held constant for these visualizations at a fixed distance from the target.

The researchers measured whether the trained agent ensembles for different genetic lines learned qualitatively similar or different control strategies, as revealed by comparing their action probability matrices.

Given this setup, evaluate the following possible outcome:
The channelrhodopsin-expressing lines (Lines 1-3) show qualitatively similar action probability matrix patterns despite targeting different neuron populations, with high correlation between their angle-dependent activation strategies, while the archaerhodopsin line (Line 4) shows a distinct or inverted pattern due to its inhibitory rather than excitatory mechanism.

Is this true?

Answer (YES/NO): NO